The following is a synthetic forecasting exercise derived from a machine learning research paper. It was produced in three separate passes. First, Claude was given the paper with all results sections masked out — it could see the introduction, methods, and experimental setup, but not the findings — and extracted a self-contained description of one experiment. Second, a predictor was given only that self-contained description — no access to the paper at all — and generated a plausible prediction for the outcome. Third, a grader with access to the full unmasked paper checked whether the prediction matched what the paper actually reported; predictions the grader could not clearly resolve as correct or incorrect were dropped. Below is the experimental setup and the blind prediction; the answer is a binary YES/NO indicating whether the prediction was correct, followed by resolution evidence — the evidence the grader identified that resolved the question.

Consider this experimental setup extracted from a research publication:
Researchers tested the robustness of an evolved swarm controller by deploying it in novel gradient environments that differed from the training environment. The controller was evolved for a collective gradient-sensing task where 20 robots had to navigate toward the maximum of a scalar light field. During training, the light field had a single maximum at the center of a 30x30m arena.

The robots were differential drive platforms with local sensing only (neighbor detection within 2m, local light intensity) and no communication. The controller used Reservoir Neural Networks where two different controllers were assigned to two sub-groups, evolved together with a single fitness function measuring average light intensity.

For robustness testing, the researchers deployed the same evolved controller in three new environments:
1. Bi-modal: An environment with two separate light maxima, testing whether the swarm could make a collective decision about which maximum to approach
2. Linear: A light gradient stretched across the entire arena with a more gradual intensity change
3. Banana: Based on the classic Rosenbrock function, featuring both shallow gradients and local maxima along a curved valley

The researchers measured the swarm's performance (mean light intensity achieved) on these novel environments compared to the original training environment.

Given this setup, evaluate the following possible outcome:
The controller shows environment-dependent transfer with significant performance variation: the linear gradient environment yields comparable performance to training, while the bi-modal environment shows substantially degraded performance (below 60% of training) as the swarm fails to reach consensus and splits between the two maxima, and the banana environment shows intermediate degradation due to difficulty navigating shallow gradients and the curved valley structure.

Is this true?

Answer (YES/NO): NO